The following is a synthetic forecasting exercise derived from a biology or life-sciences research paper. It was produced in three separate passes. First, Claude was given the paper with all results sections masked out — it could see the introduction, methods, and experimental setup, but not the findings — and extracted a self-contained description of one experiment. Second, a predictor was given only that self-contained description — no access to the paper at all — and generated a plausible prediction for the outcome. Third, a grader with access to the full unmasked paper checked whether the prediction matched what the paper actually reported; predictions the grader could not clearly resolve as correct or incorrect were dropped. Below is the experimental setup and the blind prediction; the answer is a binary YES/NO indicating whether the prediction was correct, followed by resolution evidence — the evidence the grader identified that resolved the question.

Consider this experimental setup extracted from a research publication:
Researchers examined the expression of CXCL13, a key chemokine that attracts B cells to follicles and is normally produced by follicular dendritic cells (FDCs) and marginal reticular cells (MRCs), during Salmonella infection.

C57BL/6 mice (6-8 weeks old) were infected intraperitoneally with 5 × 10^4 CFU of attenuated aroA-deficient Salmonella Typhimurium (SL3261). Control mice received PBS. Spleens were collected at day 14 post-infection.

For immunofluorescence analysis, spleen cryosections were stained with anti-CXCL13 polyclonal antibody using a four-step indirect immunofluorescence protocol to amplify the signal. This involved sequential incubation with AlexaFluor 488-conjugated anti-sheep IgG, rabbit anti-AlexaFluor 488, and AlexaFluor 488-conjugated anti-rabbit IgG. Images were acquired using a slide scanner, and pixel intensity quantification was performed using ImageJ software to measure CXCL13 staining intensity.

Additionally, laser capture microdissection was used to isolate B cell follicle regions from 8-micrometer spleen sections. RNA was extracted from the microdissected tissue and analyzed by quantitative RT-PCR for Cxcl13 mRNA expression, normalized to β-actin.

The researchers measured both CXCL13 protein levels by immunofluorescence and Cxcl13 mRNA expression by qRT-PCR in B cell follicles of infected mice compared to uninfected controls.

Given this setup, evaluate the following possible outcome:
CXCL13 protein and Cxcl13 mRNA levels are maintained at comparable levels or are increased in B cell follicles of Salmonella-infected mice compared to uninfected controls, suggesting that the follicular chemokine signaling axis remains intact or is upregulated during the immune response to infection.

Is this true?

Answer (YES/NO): YES